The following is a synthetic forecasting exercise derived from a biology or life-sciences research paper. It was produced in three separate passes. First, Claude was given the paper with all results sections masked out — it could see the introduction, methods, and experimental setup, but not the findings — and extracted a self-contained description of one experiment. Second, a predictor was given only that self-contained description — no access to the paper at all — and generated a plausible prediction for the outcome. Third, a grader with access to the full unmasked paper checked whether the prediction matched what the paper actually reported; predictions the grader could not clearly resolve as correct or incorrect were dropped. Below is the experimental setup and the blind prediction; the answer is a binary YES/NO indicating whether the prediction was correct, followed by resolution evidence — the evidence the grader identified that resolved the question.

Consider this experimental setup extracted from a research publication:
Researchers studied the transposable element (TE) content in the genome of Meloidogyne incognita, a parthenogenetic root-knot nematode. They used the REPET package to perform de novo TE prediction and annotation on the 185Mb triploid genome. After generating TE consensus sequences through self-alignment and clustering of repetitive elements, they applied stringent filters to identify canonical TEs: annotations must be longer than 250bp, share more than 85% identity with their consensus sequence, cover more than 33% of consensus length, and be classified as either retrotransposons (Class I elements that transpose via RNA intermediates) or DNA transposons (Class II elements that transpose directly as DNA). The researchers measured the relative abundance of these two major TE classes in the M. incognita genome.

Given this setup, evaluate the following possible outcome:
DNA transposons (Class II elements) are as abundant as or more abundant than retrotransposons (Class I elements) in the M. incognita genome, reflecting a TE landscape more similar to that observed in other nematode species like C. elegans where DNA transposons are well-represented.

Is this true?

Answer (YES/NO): YES